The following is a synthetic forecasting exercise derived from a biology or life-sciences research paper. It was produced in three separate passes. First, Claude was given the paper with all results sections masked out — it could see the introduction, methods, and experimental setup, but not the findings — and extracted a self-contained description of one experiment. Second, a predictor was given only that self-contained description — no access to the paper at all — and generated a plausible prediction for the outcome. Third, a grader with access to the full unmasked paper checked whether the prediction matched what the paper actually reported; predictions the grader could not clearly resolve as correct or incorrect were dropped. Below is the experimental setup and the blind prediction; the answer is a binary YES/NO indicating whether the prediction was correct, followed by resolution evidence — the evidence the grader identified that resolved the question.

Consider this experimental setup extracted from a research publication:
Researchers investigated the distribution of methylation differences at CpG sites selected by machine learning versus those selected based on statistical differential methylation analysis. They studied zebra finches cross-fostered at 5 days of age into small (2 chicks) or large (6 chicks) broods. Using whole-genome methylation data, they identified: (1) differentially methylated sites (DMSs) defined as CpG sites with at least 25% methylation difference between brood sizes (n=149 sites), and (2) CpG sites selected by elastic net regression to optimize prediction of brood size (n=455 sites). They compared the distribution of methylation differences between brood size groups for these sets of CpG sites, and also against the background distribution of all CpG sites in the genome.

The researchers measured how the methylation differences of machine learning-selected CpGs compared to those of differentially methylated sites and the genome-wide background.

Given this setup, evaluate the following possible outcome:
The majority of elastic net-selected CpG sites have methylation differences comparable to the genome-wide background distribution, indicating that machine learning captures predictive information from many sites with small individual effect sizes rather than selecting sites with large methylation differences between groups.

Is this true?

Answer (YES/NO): NO